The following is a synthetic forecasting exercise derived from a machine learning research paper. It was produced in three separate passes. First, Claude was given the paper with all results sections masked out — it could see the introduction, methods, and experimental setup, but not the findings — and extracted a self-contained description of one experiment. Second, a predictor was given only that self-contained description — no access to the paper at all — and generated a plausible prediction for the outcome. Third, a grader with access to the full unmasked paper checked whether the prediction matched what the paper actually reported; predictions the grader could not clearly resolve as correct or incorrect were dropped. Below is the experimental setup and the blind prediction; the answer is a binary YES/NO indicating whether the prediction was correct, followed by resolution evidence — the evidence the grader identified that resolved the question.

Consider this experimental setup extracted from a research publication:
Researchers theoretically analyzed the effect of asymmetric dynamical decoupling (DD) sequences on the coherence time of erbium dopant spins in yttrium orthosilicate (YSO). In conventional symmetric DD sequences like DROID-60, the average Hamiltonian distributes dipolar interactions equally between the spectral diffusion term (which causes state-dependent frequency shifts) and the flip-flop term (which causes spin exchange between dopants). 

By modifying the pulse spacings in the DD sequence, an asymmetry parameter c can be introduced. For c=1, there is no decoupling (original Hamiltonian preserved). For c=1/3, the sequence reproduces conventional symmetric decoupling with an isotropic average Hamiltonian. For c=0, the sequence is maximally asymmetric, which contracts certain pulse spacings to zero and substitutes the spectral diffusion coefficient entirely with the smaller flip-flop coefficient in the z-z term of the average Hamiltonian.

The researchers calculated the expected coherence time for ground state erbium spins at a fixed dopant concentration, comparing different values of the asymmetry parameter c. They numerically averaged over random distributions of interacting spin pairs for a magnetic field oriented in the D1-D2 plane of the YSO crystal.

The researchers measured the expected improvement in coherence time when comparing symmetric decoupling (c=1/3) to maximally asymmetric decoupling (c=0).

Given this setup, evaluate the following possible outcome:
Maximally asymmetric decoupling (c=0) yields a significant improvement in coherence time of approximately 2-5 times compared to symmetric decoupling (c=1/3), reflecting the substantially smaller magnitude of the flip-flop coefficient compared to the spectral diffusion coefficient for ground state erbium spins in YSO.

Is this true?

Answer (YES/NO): NO